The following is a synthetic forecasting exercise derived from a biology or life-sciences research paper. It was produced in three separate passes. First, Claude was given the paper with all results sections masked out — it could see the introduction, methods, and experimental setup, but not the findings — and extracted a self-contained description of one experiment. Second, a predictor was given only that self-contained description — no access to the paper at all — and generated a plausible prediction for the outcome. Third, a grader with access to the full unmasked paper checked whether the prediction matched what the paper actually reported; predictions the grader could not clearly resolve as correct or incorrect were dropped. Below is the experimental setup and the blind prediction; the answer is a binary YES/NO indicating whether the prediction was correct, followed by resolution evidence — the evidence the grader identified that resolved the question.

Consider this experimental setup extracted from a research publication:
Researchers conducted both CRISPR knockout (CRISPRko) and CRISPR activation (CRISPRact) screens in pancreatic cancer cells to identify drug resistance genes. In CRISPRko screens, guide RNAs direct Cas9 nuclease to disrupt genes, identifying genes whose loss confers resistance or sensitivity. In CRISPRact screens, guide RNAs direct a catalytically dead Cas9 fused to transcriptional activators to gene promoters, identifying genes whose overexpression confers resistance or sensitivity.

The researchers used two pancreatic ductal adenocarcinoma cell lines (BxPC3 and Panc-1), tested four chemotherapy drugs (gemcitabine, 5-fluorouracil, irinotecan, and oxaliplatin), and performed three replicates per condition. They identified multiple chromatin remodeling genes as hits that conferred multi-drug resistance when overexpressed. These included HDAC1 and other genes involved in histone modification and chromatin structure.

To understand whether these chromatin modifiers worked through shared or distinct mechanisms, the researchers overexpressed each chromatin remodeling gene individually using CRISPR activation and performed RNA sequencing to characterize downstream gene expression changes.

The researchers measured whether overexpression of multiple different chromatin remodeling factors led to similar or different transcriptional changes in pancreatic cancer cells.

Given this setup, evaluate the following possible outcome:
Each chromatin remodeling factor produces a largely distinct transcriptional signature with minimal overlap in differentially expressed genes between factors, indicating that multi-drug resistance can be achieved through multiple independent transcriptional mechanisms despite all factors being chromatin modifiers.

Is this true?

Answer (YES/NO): NO